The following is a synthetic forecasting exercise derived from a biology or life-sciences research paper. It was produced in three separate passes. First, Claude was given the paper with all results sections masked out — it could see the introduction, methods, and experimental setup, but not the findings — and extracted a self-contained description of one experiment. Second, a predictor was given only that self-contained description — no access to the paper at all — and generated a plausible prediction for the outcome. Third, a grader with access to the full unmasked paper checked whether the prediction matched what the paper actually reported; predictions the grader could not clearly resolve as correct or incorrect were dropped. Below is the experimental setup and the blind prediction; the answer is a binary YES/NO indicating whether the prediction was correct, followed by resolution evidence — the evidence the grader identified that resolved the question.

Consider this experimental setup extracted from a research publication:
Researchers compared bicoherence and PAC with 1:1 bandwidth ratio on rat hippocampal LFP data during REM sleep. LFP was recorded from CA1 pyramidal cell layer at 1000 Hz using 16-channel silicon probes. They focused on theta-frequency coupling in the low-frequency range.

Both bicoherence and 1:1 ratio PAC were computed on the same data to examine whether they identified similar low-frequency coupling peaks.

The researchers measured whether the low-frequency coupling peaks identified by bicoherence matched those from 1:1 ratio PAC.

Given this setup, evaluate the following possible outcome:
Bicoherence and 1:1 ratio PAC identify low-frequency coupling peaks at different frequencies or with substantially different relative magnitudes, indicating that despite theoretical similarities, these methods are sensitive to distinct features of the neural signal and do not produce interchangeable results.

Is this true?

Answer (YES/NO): NO